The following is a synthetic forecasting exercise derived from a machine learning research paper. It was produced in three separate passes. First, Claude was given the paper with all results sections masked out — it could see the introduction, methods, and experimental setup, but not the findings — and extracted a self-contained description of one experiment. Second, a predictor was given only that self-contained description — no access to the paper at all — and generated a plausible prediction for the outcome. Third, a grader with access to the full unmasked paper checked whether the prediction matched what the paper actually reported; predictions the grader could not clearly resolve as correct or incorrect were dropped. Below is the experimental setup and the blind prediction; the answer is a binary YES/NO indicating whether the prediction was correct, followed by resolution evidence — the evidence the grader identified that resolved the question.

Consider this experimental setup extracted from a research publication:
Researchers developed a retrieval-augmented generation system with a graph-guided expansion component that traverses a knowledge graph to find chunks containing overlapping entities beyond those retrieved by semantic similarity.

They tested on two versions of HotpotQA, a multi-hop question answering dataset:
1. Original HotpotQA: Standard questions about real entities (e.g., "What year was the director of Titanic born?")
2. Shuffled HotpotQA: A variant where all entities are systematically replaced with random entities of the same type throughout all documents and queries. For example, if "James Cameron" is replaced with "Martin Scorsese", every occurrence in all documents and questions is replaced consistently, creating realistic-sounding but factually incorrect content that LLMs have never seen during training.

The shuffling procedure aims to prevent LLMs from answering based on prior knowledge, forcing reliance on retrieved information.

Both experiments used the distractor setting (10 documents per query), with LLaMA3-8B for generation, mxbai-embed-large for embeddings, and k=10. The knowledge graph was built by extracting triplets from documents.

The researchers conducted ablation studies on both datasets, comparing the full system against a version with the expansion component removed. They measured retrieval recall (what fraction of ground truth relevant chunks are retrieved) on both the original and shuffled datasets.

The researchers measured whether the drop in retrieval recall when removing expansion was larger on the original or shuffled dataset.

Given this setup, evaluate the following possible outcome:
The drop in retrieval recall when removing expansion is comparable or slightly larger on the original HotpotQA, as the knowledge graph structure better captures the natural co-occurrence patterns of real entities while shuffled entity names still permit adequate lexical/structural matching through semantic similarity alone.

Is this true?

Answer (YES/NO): NO